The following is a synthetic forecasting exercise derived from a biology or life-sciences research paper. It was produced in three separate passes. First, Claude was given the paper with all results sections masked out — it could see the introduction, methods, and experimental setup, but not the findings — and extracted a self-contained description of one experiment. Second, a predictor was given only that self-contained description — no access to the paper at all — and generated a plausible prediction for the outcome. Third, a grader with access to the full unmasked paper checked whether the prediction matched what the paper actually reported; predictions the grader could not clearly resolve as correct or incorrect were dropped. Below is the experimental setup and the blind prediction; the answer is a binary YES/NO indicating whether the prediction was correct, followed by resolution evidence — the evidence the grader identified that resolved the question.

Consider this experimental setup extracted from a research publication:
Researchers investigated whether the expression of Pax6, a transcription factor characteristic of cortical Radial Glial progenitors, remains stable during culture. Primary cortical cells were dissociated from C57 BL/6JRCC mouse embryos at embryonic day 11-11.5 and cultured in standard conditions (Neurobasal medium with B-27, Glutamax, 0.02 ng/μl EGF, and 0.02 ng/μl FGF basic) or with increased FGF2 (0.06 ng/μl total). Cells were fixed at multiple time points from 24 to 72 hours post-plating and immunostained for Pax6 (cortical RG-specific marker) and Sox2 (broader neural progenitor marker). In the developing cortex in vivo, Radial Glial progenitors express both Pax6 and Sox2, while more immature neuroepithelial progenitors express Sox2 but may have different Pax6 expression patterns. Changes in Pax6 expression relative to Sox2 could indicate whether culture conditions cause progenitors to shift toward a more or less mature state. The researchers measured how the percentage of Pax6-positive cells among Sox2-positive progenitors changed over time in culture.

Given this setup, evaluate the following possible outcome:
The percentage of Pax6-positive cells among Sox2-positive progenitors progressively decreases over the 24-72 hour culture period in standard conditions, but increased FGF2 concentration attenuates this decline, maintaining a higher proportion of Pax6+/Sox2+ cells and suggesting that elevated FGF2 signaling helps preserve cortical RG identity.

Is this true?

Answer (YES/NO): NO